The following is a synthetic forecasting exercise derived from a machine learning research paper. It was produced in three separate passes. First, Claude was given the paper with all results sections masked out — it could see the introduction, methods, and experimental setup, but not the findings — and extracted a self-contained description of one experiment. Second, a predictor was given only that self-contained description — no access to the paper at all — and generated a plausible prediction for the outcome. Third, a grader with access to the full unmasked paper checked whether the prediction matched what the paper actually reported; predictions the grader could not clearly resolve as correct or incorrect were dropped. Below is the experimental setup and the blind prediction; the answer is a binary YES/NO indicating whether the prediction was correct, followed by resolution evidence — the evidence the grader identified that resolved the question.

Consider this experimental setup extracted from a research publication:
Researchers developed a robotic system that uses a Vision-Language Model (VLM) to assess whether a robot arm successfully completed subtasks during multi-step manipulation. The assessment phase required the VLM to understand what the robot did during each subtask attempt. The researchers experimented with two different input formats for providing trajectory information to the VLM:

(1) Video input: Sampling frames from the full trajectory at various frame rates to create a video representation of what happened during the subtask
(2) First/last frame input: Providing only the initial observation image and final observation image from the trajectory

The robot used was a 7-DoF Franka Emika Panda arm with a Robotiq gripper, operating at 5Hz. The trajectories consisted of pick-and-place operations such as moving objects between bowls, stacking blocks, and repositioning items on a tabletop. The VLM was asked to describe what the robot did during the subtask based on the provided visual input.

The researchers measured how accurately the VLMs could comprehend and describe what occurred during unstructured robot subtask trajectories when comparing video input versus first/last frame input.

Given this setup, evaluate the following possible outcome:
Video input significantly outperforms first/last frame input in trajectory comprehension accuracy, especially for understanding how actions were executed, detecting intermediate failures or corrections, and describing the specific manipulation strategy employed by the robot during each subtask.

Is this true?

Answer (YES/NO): NO